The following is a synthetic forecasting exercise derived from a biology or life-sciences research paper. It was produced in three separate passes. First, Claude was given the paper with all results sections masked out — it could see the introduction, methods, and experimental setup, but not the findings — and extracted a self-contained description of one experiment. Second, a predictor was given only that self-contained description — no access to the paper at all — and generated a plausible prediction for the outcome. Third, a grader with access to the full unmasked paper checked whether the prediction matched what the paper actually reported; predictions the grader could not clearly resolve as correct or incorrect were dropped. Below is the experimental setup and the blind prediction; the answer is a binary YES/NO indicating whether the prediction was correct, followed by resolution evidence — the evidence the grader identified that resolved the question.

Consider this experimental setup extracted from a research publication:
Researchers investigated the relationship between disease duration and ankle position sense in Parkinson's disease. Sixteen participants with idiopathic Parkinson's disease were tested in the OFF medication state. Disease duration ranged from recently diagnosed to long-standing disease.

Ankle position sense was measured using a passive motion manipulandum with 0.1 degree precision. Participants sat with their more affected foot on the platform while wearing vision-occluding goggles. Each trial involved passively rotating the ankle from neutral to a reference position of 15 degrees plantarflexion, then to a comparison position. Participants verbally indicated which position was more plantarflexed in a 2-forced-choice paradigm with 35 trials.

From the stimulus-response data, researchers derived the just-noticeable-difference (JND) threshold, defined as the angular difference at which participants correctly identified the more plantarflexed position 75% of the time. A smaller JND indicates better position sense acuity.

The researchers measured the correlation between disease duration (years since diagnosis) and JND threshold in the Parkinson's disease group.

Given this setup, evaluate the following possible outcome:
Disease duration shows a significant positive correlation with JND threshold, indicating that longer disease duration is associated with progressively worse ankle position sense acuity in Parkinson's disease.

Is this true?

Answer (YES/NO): YES